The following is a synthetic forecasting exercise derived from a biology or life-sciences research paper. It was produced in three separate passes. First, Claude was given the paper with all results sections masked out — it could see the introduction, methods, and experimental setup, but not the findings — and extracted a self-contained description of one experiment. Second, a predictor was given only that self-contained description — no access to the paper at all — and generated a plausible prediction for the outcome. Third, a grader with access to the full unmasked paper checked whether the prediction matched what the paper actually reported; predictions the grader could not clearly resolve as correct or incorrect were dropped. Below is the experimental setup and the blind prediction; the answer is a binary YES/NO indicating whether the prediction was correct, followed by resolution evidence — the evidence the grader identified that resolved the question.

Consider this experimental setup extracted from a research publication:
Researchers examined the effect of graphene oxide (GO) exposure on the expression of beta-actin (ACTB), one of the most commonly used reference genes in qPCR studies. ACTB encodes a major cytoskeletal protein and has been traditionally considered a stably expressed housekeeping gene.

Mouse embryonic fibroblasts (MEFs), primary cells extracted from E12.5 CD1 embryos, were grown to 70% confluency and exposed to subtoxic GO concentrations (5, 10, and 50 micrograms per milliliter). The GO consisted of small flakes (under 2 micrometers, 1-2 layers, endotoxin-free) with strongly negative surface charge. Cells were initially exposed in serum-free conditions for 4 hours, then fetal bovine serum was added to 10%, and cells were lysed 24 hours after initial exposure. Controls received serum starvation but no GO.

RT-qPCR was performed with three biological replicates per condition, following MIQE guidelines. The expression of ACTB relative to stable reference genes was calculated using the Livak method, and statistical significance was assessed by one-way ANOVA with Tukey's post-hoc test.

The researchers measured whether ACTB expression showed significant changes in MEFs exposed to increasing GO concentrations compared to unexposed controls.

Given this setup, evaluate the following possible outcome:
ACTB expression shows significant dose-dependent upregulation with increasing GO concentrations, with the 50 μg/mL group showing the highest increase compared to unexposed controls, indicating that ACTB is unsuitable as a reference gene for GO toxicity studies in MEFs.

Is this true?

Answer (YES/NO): NO